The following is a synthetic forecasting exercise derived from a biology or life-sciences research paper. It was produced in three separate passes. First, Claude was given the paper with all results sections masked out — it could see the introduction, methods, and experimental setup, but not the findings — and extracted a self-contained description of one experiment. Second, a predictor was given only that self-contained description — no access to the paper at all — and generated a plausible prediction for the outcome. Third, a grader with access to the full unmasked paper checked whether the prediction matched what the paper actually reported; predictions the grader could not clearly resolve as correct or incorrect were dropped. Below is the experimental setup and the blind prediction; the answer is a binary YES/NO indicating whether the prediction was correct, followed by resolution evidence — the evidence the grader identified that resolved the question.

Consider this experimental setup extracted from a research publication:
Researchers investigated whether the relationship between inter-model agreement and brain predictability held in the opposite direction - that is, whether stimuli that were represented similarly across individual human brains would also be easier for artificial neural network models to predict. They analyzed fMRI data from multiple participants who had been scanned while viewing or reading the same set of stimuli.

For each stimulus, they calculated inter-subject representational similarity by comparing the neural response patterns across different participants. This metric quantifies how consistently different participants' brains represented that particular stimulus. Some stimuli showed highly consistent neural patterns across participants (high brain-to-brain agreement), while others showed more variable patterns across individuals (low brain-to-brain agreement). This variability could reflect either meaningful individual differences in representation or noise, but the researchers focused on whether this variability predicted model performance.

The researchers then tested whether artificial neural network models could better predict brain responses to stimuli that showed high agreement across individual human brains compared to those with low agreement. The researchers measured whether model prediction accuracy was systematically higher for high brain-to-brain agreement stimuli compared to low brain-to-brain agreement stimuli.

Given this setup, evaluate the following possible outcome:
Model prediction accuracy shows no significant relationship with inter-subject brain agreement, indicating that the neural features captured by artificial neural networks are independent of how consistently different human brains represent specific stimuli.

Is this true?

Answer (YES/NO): NO